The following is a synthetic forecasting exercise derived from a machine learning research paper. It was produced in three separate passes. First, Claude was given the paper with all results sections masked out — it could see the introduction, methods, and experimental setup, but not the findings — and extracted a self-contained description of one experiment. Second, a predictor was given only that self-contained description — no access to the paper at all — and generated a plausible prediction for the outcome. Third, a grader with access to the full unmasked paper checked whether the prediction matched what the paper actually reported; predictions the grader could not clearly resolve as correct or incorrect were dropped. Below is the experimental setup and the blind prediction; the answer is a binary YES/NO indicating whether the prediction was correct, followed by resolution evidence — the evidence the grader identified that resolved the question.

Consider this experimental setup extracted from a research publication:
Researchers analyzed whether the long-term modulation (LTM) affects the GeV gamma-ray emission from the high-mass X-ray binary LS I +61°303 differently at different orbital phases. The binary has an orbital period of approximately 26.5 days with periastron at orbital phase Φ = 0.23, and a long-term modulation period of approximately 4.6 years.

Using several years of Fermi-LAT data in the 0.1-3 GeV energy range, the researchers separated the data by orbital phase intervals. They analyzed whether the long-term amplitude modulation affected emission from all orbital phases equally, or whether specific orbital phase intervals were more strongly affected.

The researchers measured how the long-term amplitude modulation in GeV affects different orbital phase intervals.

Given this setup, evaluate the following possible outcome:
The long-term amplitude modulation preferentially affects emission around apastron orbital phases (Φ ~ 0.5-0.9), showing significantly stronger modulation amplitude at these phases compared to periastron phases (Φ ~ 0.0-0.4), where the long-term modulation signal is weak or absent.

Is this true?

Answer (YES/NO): YES